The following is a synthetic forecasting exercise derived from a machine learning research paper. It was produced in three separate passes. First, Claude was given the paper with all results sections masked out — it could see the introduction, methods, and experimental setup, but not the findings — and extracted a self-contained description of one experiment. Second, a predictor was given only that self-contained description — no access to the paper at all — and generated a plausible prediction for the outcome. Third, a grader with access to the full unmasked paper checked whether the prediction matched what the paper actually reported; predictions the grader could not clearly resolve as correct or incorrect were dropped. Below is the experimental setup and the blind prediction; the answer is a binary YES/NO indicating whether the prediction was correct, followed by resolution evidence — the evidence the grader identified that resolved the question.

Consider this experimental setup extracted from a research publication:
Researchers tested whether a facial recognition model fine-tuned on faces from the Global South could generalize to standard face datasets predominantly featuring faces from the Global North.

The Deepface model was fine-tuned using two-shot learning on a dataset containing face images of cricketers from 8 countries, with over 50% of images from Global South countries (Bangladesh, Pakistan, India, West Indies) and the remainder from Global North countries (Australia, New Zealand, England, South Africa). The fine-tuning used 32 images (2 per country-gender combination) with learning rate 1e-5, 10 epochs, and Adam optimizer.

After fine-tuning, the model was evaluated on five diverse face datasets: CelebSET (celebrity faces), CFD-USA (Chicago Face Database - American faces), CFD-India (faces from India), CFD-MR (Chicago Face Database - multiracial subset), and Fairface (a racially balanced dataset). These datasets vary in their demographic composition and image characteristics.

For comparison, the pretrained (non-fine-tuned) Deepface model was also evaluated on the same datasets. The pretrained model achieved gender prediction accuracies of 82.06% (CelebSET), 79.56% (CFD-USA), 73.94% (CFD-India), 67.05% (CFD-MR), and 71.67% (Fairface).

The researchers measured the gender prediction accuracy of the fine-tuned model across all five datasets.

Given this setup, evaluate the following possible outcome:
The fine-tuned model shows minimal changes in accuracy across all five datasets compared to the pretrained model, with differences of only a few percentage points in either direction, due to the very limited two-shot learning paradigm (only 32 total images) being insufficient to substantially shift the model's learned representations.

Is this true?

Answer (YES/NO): NO